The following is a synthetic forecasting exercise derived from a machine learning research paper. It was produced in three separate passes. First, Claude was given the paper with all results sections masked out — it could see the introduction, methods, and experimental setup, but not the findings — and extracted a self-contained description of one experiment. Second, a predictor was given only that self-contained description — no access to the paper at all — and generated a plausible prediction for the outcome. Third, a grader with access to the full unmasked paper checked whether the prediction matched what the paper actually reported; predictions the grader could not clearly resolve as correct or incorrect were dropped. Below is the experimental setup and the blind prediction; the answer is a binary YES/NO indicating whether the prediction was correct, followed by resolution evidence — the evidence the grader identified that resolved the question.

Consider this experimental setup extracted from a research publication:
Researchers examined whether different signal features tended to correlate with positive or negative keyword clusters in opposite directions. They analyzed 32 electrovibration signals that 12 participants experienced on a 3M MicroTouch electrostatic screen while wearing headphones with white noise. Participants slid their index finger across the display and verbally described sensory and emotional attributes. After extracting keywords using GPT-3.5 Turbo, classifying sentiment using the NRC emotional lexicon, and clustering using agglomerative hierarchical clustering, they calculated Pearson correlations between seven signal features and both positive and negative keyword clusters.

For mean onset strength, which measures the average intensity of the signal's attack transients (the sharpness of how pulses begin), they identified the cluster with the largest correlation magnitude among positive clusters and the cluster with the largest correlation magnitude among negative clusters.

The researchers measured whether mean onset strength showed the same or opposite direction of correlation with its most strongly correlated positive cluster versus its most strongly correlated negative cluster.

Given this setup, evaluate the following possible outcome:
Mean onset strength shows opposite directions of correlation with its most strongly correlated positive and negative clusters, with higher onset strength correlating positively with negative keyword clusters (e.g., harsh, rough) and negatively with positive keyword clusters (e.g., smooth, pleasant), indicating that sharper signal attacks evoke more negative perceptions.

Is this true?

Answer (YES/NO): NO